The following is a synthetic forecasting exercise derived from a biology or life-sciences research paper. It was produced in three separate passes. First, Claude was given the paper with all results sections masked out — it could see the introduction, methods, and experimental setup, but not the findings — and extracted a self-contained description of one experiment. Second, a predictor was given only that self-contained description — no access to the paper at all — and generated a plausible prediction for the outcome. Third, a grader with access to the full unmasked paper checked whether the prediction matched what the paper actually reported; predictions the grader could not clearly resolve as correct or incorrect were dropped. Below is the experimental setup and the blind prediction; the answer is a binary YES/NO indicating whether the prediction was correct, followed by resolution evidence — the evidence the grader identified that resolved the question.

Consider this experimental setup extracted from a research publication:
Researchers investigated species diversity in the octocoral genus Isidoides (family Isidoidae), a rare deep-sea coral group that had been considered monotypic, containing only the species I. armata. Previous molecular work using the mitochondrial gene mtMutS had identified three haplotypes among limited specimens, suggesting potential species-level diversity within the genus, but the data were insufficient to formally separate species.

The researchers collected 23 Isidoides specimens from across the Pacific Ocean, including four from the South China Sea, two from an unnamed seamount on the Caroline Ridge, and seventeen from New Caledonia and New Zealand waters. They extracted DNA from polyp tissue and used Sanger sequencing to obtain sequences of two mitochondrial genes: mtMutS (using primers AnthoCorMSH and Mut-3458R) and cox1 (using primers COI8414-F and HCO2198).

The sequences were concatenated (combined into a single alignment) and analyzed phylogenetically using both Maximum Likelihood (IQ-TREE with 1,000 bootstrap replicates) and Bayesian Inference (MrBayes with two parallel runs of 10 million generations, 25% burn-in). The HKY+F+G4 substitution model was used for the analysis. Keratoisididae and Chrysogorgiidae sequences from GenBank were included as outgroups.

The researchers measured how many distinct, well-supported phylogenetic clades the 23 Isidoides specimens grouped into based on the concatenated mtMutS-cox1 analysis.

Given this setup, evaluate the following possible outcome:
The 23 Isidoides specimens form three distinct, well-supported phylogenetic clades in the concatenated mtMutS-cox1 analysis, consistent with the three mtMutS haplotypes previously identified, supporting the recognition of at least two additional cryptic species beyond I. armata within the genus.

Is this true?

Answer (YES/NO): NO